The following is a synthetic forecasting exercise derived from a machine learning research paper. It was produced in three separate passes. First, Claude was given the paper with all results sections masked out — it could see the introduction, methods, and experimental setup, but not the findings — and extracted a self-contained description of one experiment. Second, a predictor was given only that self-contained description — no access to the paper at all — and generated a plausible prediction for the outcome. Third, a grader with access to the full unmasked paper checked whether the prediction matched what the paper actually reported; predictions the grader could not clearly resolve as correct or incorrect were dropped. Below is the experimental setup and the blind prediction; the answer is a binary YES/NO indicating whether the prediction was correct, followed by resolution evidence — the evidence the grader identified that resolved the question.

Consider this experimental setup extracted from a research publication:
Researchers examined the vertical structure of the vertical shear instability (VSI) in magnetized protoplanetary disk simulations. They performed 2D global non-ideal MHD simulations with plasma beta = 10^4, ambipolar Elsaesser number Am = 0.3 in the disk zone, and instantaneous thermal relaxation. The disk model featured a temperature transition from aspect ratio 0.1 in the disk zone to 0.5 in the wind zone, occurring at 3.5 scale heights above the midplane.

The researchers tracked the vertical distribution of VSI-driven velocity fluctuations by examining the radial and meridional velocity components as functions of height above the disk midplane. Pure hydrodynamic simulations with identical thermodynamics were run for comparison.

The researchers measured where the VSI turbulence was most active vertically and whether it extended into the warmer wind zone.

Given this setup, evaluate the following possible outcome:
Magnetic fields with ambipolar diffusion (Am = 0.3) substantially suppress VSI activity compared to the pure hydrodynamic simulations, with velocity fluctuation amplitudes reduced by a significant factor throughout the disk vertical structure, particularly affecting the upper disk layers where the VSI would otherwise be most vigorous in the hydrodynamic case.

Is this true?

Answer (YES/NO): NO